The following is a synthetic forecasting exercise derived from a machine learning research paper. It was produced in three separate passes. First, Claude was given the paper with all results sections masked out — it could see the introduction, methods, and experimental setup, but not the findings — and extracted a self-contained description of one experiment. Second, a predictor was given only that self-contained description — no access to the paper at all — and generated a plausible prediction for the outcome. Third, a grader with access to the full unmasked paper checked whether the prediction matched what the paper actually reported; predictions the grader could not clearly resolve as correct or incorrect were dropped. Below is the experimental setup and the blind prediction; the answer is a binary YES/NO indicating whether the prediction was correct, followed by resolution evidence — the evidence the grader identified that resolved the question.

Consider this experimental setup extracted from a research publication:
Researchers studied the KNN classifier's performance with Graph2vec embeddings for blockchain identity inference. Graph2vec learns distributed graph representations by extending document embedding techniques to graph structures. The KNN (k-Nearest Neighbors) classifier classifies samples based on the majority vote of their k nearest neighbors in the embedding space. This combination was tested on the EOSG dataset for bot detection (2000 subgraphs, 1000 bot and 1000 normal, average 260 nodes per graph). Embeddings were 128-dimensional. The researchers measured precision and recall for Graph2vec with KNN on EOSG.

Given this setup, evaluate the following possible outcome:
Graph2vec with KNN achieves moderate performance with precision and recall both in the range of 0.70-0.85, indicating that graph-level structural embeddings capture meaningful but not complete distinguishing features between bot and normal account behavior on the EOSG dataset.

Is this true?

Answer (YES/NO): NO